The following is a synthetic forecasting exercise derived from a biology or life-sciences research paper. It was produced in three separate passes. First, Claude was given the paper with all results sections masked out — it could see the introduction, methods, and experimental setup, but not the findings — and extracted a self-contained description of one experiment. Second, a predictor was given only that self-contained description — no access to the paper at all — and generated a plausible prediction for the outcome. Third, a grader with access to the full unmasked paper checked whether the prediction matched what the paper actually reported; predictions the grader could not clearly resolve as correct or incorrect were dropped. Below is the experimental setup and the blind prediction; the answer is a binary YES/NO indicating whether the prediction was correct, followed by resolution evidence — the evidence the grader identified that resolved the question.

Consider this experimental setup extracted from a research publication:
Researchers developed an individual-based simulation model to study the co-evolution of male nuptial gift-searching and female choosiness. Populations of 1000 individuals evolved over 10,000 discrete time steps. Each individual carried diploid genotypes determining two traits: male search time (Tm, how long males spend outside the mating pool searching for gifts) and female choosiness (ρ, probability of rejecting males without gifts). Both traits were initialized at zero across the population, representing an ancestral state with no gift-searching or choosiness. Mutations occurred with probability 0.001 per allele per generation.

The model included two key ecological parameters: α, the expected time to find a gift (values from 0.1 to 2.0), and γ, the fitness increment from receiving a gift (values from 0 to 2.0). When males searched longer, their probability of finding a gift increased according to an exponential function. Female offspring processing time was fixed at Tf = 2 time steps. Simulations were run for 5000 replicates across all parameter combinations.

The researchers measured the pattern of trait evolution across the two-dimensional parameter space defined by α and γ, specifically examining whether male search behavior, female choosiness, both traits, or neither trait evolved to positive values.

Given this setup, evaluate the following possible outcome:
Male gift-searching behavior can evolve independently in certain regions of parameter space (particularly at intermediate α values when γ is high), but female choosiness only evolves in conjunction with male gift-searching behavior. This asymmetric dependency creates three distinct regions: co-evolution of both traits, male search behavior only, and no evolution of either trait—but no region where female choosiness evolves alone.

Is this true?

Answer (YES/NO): YES